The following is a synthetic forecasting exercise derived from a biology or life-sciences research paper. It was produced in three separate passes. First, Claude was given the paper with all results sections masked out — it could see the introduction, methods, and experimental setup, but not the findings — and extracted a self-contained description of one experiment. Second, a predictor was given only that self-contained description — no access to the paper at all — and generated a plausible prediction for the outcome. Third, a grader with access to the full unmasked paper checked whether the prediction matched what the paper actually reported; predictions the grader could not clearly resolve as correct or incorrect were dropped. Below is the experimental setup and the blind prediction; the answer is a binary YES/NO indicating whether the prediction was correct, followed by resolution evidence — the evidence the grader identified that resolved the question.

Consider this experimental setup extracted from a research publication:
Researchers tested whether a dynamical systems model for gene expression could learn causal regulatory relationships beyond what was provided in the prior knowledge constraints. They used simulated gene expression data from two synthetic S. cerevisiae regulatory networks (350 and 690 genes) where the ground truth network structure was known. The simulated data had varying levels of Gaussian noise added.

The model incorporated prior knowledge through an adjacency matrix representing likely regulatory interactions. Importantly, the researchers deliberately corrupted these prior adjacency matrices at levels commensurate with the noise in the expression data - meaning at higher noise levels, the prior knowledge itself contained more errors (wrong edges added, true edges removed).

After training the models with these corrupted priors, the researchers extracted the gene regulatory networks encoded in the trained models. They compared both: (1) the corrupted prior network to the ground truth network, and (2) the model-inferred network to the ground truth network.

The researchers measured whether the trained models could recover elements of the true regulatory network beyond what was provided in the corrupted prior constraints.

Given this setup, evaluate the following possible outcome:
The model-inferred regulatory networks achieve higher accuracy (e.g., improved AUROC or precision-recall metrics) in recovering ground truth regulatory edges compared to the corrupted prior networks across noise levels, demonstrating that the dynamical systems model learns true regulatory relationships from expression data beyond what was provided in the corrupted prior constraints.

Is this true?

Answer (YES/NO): YES